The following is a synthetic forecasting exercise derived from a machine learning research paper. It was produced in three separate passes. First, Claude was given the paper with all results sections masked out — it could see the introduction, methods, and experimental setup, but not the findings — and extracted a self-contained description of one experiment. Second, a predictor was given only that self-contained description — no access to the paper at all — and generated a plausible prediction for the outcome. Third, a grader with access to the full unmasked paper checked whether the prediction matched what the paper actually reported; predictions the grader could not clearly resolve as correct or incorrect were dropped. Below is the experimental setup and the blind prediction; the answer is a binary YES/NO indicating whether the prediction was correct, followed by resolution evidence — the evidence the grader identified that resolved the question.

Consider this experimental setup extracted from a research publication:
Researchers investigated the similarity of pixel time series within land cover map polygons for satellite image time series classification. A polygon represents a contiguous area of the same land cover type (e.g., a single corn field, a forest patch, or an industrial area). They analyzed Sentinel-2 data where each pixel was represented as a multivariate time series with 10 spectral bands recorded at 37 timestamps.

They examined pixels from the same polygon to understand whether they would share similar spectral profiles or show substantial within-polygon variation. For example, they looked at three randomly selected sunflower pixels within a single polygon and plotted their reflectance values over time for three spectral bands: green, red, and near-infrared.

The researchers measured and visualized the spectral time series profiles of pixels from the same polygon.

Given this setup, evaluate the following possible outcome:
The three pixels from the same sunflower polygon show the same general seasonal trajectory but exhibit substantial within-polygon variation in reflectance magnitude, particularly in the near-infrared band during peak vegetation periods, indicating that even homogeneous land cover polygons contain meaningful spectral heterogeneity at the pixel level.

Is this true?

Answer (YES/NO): NO